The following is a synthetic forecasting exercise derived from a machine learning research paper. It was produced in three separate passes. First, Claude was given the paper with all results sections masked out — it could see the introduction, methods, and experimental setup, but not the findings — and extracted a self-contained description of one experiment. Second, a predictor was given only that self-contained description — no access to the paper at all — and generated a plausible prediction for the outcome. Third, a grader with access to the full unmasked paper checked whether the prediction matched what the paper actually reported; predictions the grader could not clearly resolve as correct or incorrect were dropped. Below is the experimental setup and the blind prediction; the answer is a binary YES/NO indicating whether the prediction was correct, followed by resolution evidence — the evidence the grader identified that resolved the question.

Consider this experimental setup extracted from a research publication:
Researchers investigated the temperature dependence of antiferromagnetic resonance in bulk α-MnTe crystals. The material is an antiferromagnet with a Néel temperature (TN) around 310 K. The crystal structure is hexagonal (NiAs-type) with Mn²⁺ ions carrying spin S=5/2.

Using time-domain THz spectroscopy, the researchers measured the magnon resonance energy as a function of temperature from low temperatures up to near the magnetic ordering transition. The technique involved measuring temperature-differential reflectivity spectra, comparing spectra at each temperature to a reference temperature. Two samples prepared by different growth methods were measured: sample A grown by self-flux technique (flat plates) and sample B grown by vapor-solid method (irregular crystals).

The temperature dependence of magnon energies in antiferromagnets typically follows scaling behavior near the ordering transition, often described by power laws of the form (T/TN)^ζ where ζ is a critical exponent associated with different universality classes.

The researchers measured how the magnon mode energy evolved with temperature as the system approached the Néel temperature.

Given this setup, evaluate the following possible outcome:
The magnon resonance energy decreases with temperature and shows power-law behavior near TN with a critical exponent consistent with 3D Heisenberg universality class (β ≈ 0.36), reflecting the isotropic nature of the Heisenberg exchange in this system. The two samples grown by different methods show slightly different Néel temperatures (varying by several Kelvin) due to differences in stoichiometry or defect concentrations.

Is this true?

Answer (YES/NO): NO